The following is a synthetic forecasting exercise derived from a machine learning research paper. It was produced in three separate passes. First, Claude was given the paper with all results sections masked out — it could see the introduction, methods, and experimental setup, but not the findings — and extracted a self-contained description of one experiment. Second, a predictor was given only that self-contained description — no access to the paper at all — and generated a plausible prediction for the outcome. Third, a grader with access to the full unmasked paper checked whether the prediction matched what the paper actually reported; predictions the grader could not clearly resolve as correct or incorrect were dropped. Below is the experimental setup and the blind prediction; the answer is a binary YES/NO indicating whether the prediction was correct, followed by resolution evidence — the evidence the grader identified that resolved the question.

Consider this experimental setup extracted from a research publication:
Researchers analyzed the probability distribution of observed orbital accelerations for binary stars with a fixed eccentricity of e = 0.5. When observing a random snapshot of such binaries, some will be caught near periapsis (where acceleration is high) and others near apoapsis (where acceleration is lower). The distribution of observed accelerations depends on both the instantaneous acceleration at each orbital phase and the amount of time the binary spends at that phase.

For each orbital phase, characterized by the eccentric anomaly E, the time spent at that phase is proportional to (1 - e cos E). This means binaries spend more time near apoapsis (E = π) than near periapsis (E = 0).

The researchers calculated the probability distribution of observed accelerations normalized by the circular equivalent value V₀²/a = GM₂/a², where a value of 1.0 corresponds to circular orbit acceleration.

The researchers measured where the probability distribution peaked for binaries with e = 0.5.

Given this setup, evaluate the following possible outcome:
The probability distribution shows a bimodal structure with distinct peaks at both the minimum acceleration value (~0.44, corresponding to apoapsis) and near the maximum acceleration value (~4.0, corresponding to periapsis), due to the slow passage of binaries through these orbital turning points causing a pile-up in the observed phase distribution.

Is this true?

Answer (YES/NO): YES